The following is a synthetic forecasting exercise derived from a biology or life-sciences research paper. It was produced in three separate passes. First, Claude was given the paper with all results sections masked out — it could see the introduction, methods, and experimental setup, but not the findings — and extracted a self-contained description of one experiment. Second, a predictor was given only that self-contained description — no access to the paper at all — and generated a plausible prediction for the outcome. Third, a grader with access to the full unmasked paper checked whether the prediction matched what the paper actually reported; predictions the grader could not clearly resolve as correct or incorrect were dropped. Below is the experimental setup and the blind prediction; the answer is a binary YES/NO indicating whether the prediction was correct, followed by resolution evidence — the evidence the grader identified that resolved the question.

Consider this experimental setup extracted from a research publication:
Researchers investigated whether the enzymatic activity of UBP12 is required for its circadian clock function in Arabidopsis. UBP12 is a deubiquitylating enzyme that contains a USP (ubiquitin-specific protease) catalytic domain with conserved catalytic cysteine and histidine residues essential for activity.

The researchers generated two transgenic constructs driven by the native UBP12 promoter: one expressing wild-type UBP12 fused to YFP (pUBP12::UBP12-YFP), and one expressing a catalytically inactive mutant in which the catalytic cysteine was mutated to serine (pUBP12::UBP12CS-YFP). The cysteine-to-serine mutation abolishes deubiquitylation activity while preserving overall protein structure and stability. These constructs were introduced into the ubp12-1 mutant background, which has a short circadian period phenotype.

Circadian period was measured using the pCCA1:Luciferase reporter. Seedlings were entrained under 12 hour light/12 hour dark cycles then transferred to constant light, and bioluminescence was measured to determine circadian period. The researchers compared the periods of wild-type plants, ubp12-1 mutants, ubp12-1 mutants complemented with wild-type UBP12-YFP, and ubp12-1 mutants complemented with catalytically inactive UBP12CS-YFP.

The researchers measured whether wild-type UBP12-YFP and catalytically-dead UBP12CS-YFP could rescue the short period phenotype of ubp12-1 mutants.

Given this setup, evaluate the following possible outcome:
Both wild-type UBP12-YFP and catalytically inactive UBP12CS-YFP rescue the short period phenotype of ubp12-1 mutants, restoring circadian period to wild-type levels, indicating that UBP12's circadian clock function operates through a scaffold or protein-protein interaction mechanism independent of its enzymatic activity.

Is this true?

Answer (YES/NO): NO